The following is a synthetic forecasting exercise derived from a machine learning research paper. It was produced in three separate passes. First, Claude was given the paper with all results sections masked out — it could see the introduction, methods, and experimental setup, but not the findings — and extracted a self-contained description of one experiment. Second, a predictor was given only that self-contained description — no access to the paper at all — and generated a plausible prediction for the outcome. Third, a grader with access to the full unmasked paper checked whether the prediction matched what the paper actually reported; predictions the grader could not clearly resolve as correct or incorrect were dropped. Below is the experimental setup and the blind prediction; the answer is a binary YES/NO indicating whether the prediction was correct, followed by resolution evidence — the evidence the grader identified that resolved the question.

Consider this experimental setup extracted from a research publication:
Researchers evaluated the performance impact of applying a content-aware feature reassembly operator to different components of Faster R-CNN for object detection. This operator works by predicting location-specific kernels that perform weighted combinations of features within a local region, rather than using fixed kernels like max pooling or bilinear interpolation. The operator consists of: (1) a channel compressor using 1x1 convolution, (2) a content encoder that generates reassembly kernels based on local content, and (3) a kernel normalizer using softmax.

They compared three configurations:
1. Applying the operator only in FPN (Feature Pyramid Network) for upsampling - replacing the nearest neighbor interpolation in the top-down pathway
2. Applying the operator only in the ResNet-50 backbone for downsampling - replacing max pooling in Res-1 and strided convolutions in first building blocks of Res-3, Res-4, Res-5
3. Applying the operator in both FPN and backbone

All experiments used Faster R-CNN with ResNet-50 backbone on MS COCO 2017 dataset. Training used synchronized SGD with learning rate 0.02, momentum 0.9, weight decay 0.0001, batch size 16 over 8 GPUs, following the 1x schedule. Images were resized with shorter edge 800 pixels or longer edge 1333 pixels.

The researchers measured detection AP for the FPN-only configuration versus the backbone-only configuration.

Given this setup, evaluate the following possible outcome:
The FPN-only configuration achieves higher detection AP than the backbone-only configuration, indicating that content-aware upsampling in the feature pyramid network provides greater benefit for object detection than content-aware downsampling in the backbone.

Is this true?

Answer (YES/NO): NO